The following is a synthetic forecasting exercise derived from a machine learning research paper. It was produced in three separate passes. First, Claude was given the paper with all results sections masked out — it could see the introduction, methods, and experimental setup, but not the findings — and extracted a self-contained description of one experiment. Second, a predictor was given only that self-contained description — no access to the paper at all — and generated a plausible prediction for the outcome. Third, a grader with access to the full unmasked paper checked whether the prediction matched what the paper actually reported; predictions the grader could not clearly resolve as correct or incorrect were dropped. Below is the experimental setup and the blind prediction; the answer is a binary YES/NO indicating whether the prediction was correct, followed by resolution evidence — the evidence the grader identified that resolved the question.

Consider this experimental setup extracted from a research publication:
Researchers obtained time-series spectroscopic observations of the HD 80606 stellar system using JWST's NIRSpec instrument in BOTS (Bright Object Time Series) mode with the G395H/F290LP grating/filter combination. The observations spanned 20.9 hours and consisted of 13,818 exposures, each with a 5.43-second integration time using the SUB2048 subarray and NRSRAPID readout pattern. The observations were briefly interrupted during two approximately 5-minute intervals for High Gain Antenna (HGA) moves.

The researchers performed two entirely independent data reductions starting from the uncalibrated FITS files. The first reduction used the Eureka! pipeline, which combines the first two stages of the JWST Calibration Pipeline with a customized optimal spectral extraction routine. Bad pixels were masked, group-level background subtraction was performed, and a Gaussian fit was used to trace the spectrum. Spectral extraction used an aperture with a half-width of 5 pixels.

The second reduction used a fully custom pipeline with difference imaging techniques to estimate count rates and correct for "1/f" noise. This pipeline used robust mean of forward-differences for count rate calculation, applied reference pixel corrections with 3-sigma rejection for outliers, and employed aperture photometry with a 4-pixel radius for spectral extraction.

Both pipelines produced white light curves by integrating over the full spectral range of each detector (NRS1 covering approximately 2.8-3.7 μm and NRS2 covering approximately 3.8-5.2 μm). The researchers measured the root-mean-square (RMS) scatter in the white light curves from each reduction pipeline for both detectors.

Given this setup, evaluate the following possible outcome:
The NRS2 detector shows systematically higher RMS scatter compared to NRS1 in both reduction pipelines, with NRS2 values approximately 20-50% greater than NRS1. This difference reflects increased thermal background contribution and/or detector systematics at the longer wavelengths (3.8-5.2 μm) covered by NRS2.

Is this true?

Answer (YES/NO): NO